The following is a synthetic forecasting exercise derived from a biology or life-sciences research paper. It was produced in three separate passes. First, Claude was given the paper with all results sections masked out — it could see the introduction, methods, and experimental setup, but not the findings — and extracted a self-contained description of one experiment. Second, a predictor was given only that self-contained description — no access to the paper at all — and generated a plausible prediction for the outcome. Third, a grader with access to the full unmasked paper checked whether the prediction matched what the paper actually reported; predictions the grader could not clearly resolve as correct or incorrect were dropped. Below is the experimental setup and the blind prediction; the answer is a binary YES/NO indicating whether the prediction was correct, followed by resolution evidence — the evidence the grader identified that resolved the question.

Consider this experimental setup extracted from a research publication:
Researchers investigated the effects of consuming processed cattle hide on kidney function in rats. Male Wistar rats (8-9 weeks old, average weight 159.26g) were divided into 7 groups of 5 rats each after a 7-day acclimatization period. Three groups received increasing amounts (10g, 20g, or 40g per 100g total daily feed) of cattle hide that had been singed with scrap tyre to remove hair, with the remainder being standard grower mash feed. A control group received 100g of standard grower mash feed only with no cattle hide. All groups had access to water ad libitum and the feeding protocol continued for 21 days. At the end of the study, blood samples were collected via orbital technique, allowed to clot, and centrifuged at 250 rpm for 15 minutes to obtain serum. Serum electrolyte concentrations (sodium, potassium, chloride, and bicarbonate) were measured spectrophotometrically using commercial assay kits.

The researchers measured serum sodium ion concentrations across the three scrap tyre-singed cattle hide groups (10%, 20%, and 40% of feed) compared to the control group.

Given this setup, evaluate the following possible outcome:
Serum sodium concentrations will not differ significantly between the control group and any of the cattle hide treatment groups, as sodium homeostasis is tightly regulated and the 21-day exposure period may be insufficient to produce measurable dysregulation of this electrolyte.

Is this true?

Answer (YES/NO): NO